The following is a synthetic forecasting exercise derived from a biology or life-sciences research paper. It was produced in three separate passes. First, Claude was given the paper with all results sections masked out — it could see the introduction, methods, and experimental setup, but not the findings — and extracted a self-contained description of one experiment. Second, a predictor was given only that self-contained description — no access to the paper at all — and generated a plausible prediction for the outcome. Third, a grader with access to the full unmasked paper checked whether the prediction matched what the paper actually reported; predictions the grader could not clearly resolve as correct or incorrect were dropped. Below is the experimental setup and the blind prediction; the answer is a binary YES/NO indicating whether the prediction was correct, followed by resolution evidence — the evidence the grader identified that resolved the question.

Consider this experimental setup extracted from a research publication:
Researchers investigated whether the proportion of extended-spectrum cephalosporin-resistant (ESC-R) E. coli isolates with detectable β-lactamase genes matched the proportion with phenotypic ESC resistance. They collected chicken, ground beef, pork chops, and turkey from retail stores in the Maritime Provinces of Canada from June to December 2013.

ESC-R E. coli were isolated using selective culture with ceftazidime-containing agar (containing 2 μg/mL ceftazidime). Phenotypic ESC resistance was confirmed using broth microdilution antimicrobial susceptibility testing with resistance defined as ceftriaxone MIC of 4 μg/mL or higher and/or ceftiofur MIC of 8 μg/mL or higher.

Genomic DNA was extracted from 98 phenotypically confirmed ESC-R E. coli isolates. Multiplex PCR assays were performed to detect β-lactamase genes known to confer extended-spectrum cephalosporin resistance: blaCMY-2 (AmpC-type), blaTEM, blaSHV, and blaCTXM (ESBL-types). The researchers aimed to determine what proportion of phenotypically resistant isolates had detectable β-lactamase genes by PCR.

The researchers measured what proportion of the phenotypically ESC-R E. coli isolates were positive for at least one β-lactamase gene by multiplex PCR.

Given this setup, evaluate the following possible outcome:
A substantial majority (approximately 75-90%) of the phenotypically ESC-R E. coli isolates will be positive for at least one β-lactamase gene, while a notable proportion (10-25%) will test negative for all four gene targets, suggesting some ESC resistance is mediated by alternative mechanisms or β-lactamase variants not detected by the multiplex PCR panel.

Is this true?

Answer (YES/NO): YES